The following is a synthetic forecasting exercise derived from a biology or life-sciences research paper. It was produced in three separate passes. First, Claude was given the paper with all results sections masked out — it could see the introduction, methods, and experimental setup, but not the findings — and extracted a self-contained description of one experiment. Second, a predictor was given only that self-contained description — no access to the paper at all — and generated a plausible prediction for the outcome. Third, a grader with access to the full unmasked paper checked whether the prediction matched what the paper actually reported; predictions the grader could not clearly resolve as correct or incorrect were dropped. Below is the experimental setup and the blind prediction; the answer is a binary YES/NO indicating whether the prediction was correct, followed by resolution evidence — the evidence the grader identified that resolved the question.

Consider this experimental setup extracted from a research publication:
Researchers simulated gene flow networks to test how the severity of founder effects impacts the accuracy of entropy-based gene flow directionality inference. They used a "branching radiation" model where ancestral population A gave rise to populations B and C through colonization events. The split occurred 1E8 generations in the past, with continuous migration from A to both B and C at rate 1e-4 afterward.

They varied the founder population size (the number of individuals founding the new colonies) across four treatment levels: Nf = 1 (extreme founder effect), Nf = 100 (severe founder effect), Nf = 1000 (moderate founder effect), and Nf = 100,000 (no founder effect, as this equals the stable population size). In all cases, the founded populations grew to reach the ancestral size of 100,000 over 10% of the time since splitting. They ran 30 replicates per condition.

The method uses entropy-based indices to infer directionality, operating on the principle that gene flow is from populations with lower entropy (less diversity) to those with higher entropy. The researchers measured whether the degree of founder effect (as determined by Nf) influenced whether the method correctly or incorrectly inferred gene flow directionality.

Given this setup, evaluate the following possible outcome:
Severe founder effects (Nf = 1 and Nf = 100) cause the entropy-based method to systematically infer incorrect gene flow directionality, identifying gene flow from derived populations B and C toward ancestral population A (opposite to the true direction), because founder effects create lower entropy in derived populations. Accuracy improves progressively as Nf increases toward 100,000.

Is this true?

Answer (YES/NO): NO